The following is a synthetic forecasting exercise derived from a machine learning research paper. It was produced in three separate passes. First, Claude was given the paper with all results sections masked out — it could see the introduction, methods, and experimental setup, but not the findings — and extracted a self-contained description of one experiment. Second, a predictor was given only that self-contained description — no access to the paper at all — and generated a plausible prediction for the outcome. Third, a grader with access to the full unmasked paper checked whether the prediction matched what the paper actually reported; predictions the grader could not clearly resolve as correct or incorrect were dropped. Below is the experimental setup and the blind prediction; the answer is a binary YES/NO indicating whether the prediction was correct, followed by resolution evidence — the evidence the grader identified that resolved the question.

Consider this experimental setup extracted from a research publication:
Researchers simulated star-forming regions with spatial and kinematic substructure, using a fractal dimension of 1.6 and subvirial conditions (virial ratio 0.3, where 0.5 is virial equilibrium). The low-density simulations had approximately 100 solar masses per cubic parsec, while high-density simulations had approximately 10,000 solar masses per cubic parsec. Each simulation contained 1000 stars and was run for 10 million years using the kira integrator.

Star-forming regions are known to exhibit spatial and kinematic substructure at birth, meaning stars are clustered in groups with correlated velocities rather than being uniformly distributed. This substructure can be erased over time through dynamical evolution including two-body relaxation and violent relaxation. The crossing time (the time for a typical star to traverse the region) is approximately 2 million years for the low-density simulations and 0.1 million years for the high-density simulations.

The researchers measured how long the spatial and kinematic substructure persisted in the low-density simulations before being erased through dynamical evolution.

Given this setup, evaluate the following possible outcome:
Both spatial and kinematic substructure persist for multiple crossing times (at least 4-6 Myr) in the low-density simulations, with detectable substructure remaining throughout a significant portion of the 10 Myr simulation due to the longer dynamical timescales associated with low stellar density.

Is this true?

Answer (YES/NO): NO